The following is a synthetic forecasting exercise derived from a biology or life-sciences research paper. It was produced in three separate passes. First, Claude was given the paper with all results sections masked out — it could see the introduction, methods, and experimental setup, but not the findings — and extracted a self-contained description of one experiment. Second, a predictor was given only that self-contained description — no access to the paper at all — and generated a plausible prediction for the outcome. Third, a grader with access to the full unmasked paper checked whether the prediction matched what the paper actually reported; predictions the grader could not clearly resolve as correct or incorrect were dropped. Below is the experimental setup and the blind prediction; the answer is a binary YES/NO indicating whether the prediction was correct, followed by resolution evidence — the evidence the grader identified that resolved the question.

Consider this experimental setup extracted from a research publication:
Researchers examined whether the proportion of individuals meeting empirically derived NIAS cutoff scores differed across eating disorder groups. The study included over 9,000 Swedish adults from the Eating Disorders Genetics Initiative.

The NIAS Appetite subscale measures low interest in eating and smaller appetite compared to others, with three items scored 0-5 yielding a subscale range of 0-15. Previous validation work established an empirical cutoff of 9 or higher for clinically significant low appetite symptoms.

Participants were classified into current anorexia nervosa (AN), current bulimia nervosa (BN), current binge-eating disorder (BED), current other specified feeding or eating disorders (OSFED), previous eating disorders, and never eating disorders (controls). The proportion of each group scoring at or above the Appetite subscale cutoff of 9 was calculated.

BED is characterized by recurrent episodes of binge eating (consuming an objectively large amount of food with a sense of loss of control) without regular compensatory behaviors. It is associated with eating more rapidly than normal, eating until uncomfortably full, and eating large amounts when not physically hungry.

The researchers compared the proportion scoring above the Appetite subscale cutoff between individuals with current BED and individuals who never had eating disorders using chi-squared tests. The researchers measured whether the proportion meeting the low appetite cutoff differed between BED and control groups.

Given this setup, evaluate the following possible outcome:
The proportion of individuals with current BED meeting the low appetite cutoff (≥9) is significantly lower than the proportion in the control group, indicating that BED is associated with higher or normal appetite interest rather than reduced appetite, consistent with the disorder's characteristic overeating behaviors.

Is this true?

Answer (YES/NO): NO